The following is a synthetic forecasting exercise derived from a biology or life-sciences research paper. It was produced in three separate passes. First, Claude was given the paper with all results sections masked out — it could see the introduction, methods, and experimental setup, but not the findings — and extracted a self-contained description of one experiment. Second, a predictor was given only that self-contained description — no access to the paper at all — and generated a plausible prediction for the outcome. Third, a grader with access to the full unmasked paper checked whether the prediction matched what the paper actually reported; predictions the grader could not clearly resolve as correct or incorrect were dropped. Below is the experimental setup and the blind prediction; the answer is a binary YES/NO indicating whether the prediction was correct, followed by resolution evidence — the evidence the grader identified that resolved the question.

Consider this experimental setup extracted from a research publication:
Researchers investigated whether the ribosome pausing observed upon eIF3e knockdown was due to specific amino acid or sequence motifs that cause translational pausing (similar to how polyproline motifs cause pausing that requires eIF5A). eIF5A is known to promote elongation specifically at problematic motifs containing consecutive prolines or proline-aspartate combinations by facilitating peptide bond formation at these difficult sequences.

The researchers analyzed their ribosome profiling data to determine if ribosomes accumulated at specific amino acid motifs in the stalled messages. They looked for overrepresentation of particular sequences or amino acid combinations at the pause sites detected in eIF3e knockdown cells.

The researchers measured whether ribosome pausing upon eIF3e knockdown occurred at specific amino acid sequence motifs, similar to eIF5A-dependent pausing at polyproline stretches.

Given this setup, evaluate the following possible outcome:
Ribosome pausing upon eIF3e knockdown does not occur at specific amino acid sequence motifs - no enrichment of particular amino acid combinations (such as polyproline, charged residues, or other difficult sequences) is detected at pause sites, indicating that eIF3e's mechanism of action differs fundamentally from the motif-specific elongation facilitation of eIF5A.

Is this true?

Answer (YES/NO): YES